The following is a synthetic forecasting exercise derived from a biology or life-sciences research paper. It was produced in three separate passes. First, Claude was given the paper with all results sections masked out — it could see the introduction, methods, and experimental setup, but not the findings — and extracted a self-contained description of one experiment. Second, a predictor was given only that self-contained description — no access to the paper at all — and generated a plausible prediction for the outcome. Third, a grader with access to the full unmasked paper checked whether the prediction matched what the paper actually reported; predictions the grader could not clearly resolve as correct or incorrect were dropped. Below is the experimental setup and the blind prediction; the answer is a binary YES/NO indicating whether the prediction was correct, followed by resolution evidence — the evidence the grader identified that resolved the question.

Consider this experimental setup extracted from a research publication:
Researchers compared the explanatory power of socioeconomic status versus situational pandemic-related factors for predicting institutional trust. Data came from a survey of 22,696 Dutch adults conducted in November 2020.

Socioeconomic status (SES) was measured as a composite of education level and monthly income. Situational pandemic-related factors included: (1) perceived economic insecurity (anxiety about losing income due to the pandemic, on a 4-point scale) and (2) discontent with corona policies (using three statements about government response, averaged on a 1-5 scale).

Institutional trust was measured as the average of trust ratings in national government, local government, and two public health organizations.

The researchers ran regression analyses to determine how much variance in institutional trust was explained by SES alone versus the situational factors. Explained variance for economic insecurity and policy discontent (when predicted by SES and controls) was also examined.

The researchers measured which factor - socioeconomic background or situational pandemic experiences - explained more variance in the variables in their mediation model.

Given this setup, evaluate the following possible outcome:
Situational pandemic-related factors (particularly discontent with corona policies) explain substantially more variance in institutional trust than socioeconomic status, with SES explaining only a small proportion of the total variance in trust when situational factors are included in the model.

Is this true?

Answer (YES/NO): YES